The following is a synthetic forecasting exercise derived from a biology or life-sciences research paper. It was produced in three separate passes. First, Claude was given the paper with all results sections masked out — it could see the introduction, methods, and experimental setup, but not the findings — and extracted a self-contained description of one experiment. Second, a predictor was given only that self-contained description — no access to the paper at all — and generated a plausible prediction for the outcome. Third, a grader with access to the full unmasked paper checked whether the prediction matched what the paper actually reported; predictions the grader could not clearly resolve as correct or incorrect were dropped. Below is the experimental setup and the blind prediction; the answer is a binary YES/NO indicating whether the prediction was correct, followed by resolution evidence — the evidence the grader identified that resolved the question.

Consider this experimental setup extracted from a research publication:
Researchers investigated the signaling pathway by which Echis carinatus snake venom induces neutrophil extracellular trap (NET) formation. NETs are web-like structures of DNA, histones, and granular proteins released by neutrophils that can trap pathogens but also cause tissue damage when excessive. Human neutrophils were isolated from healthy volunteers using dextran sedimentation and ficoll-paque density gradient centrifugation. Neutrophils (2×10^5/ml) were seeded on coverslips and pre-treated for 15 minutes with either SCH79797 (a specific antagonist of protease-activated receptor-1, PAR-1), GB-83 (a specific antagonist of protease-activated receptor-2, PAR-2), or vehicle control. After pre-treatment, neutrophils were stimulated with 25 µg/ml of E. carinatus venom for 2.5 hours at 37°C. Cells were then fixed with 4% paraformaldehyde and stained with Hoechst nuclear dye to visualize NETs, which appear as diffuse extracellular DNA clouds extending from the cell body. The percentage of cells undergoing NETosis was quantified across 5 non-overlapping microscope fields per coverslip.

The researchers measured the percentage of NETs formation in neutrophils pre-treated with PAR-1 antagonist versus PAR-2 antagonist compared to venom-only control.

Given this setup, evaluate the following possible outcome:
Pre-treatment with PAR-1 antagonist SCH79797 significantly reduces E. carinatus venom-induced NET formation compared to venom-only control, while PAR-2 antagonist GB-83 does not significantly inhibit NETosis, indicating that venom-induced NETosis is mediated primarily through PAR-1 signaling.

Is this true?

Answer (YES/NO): YES